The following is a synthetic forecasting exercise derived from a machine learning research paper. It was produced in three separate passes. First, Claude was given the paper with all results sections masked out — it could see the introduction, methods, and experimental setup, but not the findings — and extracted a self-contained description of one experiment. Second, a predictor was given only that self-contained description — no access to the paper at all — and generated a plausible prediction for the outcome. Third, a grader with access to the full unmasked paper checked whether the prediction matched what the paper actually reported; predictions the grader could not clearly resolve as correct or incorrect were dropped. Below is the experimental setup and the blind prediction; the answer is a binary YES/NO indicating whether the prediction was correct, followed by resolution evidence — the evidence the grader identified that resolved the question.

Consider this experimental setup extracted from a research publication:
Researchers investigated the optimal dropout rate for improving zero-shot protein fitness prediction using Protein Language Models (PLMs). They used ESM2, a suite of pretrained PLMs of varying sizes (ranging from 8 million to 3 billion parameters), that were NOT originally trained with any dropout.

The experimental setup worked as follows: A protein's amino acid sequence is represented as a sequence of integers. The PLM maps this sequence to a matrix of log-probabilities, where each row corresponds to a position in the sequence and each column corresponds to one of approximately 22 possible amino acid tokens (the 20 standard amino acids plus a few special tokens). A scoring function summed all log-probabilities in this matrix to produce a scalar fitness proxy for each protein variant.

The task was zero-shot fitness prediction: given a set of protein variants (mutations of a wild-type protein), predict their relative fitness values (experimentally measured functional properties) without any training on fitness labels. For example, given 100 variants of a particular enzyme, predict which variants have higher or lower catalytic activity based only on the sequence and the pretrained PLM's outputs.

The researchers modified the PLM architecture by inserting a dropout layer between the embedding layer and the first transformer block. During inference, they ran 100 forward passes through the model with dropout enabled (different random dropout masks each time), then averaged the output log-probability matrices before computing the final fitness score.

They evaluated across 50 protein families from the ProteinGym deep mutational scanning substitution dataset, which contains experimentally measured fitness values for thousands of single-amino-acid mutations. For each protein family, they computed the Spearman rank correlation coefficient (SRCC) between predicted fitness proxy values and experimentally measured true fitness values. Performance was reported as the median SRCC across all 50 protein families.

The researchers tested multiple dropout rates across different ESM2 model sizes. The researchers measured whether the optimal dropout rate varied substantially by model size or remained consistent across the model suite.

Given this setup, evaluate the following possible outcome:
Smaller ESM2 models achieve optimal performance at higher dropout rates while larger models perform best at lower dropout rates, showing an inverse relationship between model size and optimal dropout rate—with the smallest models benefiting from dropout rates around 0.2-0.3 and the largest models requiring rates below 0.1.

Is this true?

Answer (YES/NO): NO